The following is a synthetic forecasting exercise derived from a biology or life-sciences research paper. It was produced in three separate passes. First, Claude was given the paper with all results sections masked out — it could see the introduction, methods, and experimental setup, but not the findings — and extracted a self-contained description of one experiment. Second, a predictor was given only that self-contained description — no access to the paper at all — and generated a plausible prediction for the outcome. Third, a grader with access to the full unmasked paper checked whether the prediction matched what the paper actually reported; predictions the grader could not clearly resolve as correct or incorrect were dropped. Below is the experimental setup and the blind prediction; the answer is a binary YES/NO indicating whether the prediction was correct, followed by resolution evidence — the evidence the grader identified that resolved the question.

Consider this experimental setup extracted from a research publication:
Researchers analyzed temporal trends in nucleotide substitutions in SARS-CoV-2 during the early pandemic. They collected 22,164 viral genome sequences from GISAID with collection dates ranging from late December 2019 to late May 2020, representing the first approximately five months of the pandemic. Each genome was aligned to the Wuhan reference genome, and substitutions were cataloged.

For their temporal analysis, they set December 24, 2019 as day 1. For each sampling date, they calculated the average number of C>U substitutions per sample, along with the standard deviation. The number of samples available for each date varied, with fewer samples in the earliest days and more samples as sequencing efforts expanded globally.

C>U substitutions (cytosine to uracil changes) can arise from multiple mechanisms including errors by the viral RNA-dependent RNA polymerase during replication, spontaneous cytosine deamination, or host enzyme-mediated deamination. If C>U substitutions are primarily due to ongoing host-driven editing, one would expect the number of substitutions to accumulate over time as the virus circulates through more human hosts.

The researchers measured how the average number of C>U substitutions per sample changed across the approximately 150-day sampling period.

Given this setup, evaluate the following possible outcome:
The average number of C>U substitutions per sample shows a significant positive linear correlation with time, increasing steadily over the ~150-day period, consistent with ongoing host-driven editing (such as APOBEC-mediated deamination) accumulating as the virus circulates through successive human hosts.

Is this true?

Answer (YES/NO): YES